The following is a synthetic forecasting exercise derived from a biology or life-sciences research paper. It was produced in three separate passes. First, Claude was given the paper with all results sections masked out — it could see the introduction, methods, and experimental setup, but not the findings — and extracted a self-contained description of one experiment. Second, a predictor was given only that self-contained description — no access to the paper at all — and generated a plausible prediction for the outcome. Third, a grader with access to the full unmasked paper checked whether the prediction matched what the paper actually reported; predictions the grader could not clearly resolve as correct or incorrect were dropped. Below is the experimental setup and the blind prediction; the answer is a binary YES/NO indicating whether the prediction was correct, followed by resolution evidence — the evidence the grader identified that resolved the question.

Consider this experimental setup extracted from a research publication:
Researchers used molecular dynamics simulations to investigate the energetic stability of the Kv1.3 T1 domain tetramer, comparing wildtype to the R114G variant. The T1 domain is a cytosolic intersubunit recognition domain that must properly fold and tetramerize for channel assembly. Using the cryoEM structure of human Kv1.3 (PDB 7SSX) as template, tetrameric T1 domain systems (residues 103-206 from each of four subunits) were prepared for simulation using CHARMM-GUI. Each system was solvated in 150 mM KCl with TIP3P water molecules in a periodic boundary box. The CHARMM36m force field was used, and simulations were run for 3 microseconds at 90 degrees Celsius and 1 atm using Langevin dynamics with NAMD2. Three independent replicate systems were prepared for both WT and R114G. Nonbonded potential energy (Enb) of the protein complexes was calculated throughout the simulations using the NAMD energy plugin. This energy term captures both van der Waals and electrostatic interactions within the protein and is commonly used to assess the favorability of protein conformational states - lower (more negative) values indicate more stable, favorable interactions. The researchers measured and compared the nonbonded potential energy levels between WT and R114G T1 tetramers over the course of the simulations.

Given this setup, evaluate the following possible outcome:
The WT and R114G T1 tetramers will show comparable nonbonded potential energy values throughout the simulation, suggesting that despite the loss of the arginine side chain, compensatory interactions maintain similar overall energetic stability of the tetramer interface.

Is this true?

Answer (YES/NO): NO